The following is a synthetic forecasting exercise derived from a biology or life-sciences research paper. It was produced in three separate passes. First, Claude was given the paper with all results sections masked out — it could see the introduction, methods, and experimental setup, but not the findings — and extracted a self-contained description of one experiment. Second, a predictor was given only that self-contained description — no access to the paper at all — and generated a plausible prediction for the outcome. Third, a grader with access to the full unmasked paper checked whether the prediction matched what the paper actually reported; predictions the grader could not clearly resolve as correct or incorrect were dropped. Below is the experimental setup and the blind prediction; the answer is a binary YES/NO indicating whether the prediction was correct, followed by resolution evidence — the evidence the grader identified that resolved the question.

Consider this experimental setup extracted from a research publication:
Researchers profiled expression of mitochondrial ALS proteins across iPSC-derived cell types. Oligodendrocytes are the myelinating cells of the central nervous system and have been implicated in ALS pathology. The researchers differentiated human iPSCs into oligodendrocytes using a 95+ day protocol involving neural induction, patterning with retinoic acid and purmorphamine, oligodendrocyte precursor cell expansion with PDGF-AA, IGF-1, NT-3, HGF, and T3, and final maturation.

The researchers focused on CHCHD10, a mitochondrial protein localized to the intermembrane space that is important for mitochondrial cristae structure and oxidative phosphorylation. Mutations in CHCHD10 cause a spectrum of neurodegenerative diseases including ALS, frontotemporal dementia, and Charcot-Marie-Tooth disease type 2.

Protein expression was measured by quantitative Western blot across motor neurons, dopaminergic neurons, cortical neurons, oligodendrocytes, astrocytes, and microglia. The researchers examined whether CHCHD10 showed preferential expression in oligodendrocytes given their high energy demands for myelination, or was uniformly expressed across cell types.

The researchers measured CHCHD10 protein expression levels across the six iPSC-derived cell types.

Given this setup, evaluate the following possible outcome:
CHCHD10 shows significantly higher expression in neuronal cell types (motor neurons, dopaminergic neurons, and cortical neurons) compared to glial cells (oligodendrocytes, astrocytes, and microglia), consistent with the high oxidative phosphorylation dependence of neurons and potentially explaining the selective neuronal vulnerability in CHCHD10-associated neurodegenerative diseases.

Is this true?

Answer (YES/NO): NO